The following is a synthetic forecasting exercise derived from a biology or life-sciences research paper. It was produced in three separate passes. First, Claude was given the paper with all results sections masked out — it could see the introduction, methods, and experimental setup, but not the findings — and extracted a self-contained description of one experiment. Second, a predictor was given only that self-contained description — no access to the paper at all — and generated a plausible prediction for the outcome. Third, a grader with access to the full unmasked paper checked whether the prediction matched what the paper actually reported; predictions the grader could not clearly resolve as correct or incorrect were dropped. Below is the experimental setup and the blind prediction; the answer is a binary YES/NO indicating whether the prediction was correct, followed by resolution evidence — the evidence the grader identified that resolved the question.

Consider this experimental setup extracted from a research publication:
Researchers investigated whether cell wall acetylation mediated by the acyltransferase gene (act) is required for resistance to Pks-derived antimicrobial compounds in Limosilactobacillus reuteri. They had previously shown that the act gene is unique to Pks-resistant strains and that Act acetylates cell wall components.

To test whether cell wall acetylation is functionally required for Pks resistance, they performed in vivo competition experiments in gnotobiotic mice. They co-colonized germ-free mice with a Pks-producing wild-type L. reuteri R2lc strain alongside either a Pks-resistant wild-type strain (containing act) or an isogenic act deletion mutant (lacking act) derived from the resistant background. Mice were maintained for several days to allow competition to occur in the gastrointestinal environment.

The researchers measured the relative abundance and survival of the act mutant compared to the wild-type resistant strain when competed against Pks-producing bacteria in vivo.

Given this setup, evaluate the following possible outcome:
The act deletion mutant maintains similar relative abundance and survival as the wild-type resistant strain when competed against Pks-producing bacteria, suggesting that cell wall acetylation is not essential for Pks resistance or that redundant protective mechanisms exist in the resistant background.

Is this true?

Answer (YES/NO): NO